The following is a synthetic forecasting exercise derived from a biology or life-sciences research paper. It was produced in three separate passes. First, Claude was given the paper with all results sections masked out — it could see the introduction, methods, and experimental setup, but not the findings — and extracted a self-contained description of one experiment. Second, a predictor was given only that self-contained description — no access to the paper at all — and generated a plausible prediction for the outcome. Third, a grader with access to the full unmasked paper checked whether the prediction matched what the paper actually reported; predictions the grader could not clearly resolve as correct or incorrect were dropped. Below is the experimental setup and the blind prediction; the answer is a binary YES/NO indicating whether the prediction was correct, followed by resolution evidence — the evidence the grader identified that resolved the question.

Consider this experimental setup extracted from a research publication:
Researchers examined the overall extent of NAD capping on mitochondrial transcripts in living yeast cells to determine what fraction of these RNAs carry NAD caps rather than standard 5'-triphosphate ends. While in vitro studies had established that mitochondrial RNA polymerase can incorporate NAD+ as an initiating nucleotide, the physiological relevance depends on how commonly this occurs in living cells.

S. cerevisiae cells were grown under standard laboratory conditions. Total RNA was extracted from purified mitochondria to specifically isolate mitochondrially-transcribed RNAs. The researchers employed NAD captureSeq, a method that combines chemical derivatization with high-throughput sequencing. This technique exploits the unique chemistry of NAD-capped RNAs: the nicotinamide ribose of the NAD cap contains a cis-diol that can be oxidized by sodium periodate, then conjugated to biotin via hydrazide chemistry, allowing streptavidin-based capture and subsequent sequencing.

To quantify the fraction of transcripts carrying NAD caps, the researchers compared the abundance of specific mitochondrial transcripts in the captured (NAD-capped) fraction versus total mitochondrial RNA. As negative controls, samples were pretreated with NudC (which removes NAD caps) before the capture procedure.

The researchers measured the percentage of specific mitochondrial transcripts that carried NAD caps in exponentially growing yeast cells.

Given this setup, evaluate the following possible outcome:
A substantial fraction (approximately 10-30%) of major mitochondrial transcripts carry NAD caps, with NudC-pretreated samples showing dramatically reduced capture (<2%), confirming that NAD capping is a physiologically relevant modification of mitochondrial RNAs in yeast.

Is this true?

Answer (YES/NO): NO